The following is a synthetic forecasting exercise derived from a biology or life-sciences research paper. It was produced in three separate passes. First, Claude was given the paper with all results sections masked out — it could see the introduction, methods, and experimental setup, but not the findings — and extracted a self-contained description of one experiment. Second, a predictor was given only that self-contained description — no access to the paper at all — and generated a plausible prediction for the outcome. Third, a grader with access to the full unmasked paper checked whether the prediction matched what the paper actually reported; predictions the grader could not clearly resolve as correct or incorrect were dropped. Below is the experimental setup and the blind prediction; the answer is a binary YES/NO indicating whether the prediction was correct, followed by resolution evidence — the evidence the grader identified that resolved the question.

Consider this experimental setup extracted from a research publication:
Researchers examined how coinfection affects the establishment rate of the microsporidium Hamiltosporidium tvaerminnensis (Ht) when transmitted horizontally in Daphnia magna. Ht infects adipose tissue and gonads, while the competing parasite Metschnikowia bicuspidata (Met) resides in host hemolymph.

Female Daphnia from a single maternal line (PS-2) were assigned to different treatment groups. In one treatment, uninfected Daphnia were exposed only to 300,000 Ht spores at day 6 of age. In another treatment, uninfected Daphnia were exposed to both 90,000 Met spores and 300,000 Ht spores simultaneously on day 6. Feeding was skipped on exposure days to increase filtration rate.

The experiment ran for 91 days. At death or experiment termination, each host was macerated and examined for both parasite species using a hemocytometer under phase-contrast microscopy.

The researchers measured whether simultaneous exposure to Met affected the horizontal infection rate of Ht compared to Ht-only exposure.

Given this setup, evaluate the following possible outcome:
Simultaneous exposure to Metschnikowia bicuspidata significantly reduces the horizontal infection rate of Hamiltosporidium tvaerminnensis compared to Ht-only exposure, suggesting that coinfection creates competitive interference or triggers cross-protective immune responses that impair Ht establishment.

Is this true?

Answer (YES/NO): YES